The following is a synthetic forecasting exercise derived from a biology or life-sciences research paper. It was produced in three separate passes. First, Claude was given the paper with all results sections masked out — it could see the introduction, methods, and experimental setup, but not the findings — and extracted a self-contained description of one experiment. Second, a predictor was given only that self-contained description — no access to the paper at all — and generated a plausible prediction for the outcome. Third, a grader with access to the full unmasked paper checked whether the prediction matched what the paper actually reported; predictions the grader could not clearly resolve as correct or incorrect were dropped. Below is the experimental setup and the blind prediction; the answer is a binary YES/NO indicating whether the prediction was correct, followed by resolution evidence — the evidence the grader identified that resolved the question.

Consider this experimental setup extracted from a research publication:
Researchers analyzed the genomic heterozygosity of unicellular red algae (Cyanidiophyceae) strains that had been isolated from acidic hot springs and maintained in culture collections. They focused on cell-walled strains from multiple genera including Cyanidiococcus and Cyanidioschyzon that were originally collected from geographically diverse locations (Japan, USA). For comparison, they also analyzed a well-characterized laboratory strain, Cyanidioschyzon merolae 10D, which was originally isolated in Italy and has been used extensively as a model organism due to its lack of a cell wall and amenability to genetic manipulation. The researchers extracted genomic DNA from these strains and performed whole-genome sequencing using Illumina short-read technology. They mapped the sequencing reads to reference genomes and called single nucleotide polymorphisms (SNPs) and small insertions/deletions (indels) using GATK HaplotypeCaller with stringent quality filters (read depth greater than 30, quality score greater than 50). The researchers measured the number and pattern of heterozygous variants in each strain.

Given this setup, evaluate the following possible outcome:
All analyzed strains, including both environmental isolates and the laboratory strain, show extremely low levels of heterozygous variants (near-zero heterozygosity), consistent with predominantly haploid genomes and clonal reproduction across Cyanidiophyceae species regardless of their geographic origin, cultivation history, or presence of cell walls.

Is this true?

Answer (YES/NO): NO